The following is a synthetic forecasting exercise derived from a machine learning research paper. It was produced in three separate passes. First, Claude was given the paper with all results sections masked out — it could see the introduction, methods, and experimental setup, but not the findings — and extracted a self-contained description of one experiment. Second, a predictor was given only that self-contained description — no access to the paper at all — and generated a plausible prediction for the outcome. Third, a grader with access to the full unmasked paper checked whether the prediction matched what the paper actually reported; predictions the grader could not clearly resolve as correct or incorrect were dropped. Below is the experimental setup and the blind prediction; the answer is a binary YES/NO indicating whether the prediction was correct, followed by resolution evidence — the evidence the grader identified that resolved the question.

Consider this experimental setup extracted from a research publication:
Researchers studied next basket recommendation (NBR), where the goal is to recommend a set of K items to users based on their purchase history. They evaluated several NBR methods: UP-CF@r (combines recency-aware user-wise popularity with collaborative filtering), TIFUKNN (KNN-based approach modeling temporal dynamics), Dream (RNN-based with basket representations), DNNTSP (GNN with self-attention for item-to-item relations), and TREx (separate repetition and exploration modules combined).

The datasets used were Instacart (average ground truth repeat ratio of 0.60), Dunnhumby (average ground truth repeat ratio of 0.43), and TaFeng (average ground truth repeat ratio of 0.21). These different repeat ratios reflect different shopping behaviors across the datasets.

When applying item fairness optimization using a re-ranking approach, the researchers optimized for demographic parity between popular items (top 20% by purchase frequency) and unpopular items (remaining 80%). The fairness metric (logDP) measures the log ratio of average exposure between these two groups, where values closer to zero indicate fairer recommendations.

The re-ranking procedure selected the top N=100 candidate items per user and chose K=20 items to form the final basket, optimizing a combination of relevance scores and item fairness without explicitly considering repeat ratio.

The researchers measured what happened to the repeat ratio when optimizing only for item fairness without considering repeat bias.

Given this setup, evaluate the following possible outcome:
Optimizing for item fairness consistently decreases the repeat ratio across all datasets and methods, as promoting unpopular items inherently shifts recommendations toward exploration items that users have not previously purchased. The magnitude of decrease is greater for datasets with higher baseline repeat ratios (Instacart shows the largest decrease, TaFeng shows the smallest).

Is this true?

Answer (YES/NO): NO